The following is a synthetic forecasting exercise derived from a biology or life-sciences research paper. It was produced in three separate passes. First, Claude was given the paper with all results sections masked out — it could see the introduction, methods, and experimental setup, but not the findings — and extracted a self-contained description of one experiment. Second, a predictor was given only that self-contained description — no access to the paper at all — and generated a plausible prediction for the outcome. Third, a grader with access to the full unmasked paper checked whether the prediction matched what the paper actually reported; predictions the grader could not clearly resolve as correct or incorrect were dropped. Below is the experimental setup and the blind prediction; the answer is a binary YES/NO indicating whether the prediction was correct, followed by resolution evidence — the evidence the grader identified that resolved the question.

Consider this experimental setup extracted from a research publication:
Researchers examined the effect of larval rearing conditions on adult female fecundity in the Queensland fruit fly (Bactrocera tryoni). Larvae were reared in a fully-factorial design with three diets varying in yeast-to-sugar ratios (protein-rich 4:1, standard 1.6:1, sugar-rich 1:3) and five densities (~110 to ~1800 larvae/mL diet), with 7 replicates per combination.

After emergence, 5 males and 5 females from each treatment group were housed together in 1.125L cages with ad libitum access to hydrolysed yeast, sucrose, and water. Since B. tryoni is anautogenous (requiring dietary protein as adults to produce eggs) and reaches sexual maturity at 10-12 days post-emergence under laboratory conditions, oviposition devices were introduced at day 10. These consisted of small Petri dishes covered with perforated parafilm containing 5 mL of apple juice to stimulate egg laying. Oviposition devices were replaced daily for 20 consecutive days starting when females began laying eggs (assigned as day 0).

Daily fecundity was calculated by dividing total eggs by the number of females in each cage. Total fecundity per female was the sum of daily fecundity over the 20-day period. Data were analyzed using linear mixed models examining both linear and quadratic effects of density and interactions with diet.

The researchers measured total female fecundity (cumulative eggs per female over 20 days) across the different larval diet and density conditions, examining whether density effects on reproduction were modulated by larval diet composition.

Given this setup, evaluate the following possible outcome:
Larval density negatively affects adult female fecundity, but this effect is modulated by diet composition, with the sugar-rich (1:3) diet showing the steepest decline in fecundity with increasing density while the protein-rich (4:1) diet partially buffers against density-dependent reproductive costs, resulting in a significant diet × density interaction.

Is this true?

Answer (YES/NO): NO